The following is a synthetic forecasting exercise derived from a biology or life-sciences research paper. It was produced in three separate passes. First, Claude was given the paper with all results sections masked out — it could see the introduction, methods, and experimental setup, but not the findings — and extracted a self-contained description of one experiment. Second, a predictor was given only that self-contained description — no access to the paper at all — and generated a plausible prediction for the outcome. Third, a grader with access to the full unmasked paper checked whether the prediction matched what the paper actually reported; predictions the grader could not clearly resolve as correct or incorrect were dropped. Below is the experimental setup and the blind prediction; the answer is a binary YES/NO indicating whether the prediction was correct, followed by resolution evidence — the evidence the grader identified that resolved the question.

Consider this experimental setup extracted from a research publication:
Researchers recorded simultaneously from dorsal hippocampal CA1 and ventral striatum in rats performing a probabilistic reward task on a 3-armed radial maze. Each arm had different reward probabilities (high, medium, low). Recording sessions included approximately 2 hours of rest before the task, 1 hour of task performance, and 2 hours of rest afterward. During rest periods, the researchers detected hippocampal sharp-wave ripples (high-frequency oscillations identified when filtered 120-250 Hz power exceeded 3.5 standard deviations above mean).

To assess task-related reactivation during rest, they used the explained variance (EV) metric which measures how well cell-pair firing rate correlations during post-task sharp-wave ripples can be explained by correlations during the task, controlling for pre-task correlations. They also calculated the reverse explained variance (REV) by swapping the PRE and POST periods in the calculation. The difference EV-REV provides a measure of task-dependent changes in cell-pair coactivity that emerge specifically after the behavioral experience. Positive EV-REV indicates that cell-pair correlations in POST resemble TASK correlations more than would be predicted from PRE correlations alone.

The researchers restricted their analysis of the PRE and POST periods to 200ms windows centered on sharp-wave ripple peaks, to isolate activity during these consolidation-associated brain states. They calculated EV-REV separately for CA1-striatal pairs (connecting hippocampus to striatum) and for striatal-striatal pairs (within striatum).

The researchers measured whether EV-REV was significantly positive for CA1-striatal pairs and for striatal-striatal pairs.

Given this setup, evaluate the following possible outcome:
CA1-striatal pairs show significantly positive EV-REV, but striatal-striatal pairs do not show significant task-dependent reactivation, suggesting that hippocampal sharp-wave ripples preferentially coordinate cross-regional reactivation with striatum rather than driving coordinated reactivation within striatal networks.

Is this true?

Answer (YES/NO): NO